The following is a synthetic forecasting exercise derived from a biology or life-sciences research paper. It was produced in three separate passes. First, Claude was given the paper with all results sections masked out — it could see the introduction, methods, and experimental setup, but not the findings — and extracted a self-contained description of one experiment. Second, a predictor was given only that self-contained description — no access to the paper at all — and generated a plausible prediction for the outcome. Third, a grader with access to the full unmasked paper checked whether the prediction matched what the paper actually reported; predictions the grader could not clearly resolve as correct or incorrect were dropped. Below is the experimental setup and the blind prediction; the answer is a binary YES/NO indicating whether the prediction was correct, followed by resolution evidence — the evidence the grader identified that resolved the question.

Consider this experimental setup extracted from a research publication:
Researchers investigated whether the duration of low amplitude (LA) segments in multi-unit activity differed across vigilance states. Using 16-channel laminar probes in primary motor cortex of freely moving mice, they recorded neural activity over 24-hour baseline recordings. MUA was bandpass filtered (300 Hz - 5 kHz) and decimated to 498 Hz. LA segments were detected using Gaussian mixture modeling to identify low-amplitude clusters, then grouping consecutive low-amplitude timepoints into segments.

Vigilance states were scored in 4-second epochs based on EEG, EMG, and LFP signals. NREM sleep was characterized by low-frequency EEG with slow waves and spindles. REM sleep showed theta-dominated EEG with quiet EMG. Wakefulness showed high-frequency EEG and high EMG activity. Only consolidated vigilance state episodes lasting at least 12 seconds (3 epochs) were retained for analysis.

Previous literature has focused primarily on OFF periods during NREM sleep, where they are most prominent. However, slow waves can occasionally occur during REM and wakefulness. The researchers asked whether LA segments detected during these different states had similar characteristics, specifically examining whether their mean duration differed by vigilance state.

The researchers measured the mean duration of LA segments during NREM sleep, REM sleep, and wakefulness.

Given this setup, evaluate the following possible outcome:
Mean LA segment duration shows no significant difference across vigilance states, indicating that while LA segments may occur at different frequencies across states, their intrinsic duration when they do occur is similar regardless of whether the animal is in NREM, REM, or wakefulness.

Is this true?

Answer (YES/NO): NO